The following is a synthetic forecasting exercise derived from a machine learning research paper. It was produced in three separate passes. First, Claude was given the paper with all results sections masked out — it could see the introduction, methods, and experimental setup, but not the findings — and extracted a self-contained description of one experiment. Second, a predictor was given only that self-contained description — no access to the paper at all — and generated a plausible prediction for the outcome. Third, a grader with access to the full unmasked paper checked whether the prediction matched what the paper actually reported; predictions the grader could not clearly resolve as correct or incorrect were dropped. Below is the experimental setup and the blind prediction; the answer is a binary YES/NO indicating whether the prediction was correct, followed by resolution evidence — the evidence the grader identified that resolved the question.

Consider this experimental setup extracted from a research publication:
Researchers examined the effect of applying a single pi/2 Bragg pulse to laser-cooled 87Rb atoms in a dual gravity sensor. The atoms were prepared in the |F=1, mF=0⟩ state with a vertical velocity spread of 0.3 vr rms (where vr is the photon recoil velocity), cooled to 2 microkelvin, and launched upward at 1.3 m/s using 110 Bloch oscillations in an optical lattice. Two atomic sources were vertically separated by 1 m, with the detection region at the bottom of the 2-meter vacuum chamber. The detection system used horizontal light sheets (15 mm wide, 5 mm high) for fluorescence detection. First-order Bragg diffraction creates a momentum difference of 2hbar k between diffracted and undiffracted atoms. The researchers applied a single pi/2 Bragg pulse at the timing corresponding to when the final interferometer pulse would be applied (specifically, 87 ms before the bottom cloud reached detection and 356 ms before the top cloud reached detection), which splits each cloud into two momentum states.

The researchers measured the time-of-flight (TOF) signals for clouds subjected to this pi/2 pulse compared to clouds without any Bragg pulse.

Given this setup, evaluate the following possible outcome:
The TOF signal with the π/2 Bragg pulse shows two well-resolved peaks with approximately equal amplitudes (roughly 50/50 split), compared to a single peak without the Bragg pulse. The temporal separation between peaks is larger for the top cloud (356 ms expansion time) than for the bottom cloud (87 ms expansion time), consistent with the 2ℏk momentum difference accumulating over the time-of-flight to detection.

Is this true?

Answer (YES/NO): NO